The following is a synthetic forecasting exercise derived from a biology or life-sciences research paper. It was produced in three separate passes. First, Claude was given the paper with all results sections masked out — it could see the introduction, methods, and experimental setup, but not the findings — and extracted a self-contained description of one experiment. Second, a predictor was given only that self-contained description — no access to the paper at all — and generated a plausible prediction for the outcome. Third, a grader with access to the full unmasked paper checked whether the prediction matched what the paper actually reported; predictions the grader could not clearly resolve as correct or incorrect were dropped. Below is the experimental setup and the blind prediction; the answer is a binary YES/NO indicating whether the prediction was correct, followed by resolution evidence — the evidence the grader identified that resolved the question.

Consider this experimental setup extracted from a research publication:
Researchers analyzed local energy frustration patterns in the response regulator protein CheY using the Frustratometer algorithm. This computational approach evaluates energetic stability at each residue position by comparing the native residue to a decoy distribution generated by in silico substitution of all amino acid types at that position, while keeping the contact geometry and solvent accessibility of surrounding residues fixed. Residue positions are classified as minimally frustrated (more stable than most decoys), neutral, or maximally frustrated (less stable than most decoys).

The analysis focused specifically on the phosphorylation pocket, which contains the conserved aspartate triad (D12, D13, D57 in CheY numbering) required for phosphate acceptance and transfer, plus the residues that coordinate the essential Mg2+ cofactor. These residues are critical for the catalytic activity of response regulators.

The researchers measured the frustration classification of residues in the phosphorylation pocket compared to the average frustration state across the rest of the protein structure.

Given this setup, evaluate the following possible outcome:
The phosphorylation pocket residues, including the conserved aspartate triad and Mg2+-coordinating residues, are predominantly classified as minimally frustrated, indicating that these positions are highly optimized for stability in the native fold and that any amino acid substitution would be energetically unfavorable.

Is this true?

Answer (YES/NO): NO